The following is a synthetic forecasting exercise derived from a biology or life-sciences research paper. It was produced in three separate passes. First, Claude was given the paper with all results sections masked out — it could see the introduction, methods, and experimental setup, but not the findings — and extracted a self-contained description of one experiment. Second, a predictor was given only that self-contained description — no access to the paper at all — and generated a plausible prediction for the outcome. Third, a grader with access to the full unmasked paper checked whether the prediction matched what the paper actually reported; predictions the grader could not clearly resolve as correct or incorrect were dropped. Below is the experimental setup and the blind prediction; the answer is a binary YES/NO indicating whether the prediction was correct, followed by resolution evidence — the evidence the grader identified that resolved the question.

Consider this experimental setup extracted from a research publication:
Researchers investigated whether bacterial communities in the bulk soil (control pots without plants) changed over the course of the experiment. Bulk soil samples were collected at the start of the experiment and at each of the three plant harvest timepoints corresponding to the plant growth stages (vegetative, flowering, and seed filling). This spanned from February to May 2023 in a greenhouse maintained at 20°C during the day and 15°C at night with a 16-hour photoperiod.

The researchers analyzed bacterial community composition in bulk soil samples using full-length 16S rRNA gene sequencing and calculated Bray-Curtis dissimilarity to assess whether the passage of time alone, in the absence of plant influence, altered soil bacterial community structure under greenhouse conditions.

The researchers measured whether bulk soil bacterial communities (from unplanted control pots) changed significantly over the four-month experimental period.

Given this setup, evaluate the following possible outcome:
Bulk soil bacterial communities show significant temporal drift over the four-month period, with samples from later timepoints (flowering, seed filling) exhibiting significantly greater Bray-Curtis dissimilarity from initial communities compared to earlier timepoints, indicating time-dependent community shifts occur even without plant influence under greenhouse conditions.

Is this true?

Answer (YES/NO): NO